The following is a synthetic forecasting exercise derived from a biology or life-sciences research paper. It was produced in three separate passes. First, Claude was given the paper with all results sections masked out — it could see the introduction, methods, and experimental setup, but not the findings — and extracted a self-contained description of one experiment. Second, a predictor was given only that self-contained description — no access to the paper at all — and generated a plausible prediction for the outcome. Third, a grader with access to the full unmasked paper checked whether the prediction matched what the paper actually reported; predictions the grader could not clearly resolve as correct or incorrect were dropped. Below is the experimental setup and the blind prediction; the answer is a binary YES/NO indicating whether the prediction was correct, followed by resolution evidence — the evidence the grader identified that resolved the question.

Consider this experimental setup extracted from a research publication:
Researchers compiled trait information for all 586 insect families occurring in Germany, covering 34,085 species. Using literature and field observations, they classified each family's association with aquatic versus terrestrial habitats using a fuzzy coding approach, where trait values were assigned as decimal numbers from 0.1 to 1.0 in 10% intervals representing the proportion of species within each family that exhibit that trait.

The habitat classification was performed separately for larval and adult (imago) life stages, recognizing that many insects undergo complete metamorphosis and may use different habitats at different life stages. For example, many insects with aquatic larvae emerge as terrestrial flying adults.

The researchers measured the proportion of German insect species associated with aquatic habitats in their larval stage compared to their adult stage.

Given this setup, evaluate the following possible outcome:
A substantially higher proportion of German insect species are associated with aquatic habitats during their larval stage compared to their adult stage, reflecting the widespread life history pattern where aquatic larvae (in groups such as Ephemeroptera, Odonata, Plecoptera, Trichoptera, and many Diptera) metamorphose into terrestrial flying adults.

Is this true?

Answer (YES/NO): YES